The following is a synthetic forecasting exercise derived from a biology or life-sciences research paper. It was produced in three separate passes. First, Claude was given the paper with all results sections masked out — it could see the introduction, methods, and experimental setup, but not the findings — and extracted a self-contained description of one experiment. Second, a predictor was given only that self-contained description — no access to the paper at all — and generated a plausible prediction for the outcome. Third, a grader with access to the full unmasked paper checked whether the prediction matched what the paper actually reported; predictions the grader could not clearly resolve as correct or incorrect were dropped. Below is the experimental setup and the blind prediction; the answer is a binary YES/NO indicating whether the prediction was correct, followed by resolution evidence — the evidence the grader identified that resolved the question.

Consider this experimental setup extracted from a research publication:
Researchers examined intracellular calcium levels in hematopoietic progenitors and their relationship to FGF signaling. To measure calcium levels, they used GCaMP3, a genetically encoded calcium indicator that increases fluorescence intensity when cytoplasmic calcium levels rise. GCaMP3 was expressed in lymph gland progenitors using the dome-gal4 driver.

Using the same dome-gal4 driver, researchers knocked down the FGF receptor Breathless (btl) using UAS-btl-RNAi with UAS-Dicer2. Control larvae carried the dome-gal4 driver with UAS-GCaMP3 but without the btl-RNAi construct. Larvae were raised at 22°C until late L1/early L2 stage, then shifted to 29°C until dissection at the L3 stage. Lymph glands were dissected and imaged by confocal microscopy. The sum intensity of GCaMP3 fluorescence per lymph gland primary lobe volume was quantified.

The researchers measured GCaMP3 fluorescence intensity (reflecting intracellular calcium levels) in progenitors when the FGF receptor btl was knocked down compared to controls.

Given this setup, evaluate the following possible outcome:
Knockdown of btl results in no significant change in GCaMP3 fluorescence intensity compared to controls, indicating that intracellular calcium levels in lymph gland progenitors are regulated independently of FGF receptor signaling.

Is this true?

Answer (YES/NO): NO